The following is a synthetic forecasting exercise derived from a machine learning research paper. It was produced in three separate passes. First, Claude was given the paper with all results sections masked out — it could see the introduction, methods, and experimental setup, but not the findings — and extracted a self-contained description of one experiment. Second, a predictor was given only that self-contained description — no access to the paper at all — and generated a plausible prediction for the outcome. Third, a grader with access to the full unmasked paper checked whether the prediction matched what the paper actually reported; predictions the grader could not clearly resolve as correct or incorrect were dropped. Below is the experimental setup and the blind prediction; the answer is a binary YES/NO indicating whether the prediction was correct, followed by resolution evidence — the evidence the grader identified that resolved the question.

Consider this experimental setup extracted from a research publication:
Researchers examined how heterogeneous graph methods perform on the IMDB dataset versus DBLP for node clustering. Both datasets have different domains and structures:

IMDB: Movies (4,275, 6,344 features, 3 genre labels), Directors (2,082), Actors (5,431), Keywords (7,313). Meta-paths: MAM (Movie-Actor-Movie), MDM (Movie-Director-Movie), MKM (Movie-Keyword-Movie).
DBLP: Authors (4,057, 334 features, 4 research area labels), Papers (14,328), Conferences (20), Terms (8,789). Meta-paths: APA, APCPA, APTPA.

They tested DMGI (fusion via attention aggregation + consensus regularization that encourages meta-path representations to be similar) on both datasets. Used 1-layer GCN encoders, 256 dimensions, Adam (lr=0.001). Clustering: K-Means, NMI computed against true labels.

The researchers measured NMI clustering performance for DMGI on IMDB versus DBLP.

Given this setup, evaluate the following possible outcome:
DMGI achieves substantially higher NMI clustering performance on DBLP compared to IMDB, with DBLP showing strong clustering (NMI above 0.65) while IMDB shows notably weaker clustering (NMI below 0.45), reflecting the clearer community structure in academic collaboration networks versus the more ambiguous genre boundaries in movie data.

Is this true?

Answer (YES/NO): NO